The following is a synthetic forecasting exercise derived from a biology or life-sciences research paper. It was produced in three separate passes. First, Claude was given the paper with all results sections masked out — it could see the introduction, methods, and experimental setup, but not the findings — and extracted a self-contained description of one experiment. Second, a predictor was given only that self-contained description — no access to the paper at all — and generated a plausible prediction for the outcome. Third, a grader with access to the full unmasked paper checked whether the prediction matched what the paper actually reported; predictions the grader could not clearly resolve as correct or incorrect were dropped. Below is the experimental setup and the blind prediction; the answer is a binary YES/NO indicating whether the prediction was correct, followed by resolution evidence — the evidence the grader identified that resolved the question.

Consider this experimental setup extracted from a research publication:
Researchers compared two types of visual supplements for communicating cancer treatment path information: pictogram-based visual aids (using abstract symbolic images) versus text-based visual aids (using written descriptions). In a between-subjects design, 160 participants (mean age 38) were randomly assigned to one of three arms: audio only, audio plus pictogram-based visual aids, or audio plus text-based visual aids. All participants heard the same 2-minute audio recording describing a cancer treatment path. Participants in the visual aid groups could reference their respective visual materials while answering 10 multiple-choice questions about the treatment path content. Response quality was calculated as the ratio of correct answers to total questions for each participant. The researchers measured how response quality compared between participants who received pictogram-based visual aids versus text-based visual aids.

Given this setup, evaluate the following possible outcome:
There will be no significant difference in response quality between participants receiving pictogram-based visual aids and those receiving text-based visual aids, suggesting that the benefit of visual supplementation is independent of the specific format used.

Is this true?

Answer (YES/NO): YES